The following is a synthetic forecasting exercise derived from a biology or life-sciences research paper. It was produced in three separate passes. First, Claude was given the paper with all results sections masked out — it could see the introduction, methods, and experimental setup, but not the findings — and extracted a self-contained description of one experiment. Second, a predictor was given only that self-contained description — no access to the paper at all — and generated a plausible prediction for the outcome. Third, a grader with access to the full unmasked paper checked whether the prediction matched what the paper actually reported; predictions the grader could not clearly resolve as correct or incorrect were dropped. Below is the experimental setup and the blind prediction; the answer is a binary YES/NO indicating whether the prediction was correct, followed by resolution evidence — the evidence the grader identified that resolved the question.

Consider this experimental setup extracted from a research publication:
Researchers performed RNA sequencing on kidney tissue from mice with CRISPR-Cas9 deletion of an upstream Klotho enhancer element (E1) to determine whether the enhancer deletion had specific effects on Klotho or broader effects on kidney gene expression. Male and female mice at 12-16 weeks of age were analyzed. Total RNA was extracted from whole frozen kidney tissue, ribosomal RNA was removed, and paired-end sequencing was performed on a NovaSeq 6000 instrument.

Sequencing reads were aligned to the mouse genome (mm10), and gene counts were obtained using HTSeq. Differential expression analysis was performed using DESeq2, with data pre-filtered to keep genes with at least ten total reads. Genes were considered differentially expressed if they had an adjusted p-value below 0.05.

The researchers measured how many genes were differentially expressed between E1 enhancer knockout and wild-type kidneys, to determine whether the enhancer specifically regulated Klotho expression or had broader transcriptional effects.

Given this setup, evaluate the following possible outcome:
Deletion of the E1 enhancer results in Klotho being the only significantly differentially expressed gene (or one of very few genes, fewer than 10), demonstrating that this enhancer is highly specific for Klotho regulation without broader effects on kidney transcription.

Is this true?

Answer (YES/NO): NO